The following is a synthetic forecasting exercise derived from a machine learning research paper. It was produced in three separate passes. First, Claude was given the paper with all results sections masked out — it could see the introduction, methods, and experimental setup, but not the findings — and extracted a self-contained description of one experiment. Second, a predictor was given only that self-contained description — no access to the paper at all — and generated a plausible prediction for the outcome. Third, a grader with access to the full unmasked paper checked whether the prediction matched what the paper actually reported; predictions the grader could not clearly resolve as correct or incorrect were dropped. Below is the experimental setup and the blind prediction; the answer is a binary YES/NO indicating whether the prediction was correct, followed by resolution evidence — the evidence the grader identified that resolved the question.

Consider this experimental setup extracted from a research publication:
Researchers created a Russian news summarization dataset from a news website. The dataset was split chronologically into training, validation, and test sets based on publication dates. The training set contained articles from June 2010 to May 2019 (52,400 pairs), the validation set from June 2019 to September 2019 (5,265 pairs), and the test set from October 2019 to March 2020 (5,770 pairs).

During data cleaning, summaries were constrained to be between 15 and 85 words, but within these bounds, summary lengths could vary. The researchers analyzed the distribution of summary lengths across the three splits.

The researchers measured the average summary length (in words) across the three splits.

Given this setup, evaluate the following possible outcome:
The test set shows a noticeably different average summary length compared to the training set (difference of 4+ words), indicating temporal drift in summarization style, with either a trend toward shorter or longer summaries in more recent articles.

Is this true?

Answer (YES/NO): YES